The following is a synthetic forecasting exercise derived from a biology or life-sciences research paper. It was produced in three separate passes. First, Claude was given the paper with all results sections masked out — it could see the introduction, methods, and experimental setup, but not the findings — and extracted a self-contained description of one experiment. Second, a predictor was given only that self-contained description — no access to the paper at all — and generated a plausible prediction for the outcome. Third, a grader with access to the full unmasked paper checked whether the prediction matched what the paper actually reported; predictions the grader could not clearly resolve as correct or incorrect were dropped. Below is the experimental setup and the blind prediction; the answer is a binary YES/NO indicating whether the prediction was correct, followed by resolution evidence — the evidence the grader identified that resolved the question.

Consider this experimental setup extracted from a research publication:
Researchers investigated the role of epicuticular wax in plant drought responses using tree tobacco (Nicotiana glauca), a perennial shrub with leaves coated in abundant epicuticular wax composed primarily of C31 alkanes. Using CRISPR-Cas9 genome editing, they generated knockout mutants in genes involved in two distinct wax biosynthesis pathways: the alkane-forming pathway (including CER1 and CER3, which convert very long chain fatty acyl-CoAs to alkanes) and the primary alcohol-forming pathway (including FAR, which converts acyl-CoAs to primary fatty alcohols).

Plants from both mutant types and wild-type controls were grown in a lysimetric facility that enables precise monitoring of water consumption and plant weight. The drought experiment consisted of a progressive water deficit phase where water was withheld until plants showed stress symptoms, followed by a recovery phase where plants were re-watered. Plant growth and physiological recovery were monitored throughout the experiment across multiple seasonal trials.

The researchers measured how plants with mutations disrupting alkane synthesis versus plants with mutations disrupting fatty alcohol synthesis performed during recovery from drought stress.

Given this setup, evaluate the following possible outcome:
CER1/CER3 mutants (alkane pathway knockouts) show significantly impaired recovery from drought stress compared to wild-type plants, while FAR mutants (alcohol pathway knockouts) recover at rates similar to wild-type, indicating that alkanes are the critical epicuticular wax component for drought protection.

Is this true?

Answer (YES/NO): NO